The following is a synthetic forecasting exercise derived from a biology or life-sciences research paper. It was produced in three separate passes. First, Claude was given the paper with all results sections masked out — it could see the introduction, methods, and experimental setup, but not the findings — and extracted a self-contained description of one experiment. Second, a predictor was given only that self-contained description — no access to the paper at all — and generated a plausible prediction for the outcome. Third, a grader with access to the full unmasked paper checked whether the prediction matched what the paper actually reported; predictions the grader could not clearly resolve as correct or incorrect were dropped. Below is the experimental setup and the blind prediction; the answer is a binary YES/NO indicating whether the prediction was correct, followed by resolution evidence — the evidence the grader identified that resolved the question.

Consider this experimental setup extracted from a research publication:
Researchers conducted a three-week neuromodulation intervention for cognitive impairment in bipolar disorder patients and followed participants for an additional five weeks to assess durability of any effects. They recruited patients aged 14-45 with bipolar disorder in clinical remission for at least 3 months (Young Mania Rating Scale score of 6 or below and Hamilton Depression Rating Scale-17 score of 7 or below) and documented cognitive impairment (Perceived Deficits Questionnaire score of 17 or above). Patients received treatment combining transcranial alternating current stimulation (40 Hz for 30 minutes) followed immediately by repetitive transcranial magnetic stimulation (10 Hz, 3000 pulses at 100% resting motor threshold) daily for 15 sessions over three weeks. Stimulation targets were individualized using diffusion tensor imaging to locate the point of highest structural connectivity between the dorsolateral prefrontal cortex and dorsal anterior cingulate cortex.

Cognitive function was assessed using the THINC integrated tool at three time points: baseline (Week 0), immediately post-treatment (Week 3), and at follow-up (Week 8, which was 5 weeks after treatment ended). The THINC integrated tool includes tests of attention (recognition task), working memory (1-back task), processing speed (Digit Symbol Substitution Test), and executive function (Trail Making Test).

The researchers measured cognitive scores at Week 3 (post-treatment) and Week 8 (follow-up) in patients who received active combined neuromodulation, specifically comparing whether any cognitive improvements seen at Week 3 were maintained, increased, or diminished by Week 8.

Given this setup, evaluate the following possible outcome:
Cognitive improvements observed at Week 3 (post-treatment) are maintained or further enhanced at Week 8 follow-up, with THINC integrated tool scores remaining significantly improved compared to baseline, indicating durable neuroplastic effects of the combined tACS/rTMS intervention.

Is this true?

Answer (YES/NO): NO